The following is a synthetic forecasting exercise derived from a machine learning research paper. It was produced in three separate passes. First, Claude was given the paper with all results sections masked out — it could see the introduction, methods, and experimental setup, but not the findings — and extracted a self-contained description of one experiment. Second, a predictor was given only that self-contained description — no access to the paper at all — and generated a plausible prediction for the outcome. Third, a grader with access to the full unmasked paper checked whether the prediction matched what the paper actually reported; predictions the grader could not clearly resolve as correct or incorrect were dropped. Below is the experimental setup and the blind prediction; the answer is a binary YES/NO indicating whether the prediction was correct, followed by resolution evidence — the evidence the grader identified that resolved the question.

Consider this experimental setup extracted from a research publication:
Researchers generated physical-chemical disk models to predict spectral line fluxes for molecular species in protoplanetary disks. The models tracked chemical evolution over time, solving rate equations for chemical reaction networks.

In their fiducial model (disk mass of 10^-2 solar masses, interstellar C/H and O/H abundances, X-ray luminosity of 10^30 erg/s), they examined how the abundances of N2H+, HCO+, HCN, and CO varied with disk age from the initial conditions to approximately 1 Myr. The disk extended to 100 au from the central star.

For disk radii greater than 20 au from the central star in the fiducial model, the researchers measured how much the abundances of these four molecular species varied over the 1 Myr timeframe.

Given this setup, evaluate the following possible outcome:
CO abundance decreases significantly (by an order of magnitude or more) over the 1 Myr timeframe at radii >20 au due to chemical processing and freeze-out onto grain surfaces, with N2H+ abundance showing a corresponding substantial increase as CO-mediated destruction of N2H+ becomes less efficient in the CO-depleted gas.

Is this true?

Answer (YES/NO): NO